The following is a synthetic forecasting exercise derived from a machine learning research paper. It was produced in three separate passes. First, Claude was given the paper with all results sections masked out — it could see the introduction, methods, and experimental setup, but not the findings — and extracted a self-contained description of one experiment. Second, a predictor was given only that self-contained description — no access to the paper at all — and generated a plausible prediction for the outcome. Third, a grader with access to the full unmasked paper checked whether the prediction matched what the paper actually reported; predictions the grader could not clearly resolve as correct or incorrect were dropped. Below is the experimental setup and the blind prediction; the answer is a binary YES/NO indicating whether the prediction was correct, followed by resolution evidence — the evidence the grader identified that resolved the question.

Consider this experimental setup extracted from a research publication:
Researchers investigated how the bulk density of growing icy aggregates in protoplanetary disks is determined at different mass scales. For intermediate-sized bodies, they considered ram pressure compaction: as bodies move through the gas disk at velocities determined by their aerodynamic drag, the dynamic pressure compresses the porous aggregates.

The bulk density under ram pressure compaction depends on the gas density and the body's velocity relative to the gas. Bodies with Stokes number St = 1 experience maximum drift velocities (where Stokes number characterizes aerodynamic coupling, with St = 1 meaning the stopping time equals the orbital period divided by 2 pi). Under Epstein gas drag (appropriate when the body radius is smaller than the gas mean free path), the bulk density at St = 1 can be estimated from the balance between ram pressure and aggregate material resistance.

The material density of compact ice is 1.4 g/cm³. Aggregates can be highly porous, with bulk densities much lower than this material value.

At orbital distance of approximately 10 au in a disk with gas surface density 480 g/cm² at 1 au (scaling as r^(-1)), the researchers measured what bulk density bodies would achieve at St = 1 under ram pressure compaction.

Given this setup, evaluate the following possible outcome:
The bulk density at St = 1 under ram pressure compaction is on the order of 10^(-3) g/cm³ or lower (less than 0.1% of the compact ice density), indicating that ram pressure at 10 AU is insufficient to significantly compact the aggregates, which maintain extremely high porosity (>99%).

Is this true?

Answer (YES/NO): YES